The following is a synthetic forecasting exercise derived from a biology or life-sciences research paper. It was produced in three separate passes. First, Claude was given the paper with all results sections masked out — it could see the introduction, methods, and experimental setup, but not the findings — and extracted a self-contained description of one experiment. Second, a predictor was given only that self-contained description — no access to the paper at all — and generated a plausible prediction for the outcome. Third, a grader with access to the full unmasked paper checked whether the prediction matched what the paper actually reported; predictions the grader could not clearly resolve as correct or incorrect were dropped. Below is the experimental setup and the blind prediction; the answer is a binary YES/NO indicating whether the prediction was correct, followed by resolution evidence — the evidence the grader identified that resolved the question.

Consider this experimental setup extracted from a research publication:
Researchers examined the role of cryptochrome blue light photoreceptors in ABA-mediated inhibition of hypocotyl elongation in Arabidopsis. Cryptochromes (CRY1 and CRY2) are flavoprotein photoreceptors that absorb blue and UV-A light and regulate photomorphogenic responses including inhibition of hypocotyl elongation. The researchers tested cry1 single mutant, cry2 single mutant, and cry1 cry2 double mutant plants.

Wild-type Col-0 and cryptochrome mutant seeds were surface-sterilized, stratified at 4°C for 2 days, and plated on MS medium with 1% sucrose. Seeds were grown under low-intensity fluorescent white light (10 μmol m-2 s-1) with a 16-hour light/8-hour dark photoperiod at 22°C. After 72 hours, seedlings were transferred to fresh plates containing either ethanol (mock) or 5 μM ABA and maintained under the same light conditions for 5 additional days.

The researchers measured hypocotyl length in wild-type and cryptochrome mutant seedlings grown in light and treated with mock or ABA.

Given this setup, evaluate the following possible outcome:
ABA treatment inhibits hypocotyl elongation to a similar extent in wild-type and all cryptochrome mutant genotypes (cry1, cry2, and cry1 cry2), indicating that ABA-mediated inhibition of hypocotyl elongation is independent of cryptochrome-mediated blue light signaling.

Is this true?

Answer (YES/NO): NO